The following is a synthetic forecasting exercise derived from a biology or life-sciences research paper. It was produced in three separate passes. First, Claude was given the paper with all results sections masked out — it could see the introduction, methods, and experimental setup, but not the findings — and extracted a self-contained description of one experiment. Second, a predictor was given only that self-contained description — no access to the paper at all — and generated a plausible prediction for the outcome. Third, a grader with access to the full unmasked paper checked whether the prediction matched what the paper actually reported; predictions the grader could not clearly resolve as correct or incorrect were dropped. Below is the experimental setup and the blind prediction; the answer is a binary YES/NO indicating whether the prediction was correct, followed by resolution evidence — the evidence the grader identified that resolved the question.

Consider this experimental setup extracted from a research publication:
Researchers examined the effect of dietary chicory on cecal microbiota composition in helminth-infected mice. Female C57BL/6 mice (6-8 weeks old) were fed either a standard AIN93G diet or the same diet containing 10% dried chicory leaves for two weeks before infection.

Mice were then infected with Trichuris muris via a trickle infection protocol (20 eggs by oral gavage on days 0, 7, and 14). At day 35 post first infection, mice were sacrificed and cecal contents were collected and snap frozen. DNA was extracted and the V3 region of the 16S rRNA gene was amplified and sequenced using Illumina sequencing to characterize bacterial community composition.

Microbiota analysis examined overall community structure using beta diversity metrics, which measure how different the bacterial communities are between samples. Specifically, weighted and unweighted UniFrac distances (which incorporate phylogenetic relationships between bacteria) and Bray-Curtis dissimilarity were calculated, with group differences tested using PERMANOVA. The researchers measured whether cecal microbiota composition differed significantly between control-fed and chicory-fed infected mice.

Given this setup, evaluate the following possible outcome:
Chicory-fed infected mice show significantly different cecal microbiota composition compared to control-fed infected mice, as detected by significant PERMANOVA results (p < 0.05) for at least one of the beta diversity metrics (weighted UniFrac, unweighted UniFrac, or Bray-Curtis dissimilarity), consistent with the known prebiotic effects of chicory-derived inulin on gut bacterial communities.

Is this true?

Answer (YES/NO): NO